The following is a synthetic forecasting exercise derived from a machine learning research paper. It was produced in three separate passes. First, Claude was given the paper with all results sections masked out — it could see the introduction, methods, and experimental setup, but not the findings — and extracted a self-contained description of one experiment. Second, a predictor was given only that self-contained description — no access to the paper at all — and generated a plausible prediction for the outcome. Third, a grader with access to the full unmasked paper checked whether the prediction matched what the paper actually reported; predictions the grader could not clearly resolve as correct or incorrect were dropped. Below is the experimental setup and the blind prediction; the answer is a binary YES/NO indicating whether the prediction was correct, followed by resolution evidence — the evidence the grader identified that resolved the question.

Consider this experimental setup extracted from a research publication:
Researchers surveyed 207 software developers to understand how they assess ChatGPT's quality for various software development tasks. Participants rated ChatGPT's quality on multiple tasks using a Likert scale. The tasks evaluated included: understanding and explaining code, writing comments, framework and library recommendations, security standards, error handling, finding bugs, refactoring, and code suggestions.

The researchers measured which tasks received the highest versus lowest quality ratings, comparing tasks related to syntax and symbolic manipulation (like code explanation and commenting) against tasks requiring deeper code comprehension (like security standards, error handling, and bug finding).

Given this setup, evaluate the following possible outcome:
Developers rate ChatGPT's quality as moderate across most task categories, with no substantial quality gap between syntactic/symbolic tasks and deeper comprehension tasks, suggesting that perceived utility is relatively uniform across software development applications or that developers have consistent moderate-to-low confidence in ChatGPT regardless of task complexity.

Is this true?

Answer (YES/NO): NO